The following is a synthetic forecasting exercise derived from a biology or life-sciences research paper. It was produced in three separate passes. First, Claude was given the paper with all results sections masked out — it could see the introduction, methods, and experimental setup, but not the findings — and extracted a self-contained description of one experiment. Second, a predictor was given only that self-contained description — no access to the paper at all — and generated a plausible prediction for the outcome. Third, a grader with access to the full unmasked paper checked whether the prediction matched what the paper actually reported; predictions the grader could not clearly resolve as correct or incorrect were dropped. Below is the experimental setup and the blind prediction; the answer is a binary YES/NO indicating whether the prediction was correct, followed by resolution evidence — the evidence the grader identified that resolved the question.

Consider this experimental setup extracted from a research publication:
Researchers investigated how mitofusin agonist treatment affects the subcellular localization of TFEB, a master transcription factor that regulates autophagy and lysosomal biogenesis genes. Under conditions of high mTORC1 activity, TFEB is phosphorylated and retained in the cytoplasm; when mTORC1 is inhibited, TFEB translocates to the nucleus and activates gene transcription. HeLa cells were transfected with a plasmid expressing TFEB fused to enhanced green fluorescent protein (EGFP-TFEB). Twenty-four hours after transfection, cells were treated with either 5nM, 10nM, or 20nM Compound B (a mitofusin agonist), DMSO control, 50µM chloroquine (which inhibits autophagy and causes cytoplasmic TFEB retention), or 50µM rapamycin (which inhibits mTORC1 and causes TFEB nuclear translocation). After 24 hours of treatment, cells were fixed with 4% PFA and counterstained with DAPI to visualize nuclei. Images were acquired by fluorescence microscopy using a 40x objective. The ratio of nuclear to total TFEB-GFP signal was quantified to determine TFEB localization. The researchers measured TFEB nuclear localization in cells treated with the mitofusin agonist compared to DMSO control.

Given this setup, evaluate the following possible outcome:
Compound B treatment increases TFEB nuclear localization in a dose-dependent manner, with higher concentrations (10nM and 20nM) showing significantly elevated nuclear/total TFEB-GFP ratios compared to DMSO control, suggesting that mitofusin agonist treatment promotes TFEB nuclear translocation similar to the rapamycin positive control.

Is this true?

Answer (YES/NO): NO